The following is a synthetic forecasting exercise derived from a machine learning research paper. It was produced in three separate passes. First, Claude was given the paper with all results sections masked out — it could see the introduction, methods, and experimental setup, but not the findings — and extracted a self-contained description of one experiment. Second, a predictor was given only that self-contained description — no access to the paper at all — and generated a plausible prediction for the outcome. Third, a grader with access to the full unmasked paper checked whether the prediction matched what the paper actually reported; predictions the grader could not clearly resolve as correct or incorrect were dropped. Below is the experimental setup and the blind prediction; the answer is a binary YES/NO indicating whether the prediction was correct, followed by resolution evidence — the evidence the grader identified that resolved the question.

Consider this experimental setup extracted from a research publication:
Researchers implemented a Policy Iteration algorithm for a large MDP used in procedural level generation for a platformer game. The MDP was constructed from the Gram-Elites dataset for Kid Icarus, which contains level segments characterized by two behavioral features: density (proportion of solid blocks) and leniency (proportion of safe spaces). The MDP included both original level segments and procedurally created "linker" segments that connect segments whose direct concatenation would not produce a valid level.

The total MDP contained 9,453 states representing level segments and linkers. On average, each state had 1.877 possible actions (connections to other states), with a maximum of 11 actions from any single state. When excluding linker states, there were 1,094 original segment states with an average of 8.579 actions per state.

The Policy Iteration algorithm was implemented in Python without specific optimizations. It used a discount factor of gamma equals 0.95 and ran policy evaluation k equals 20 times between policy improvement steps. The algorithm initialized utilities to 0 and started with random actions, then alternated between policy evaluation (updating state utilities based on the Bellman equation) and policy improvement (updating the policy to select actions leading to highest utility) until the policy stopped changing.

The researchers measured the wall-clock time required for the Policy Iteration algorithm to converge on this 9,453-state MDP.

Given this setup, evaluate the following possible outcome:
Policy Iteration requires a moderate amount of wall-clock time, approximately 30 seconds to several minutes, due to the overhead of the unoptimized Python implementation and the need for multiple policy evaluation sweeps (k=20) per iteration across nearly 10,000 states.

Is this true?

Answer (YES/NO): NO